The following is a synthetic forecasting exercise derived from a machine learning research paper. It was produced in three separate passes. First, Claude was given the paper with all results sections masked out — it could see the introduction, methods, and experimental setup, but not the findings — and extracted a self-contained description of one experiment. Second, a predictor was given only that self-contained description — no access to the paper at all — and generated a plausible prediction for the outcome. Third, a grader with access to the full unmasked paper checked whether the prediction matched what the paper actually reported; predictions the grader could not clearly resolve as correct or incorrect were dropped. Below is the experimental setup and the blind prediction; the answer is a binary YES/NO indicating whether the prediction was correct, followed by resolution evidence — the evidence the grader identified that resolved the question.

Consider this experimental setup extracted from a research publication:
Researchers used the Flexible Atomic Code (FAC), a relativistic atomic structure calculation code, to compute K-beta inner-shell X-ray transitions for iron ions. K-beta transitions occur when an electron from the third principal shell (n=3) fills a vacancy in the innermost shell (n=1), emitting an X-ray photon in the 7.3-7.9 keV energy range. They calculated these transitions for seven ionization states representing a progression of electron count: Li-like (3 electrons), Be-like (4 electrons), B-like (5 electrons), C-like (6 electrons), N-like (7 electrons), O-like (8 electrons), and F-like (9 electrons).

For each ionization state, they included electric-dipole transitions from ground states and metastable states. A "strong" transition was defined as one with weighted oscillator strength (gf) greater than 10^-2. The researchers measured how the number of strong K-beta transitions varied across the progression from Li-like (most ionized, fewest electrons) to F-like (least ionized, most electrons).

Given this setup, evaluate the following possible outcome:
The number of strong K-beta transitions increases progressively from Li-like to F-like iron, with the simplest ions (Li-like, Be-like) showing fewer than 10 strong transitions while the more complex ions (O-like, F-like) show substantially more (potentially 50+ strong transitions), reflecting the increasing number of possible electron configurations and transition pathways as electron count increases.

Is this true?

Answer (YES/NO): NO